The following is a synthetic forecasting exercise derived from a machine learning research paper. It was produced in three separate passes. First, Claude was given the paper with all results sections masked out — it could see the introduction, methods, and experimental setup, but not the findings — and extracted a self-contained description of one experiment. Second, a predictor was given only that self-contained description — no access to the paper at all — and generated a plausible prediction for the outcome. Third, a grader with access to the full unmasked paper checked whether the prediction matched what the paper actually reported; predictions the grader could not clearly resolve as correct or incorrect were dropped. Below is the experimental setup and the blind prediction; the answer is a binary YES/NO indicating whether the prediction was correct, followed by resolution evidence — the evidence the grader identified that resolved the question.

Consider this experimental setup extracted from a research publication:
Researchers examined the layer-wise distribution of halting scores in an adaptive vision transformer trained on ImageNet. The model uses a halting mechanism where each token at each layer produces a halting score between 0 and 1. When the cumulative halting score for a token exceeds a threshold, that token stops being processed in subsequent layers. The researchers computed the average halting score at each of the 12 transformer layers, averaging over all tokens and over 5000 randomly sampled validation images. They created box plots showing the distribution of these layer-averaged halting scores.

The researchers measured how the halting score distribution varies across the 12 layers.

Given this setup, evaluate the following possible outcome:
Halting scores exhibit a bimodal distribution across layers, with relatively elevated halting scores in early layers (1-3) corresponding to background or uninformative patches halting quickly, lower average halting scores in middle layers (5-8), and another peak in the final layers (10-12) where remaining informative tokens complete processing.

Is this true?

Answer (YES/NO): NO